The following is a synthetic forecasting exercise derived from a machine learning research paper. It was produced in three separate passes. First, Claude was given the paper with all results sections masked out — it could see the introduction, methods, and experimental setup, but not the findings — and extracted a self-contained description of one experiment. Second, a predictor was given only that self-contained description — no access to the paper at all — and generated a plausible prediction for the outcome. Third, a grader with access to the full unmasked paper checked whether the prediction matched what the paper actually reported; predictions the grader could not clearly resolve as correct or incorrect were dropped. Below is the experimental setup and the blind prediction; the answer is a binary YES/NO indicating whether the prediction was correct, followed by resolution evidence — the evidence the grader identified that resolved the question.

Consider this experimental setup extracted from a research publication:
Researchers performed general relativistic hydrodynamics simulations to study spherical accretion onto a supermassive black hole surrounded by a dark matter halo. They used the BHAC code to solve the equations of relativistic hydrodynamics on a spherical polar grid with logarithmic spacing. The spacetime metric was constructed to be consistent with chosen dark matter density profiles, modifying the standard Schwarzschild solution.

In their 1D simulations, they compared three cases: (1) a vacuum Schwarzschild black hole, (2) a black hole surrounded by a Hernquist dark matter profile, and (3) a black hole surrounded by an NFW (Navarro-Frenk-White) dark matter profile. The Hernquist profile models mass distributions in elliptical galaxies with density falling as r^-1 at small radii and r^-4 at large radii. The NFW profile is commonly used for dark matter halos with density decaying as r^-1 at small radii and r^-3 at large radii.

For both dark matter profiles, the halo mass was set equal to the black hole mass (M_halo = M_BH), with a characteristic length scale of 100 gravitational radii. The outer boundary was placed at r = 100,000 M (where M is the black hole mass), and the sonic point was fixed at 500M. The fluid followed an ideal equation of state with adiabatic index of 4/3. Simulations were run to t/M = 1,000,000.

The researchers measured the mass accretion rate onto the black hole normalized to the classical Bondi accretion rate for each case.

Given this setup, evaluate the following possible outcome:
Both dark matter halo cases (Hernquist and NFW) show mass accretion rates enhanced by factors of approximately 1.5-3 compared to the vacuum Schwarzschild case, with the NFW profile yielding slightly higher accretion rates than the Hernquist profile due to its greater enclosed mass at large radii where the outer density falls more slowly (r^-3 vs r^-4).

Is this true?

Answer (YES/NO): NO